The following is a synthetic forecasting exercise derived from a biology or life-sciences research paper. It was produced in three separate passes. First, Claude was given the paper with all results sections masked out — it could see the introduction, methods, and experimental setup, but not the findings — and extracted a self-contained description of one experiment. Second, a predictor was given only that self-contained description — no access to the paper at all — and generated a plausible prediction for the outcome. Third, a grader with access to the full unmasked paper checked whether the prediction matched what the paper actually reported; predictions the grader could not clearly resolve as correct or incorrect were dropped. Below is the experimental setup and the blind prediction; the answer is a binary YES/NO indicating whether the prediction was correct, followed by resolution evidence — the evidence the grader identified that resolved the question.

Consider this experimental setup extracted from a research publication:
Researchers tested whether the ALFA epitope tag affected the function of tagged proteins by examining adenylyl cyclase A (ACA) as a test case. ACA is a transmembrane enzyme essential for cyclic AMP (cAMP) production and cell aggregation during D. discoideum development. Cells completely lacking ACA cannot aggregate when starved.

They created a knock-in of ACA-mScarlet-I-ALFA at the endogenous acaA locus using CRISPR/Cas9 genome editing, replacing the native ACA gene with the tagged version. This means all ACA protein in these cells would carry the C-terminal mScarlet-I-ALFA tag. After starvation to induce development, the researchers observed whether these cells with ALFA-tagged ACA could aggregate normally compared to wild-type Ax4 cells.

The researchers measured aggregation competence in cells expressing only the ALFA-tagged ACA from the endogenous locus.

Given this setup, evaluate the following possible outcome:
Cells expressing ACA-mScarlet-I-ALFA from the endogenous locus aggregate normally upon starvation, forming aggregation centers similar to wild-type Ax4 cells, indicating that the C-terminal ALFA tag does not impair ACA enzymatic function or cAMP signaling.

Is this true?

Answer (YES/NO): YES